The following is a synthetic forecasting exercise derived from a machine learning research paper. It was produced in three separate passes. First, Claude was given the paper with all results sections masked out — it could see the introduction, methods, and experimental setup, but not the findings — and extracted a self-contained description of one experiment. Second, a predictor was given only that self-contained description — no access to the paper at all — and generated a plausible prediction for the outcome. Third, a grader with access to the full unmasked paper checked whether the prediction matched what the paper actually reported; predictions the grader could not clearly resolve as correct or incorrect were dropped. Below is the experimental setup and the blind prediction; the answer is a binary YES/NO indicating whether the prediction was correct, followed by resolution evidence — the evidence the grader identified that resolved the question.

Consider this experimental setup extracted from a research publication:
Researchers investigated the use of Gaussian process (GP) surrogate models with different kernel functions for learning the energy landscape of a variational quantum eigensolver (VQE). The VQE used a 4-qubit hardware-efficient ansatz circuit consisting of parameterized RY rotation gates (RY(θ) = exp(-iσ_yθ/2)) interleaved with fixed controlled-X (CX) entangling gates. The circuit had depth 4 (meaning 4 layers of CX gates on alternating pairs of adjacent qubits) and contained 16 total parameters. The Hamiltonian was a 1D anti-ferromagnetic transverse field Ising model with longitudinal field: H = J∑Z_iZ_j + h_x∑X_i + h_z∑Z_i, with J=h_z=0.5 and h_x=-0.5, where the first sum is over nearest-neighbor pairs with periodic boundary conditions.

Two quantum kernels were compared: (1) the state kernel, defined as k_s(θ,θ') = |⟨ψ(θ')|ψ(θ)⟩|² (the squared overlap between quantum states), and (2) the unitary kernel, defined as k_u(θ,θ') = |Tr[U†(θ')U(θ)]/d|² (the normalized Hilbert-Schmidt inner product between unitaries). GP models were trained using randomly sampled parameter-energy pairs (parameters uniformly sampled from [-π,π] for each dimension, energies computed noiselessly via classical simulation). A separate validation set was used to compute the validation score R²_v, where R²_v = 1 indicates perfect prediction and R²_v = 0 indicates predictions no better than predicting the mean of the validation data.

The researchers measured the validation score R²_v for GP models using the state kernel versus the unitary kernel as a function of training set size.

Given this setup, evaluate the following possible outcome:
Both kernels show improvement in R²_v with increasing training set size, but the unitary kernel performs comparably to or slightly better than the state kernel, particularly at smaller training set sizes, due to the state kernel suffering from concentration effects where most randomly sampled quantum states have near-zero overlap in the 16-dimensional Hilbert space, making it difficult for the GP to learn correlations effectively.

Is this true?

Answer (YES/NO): NO